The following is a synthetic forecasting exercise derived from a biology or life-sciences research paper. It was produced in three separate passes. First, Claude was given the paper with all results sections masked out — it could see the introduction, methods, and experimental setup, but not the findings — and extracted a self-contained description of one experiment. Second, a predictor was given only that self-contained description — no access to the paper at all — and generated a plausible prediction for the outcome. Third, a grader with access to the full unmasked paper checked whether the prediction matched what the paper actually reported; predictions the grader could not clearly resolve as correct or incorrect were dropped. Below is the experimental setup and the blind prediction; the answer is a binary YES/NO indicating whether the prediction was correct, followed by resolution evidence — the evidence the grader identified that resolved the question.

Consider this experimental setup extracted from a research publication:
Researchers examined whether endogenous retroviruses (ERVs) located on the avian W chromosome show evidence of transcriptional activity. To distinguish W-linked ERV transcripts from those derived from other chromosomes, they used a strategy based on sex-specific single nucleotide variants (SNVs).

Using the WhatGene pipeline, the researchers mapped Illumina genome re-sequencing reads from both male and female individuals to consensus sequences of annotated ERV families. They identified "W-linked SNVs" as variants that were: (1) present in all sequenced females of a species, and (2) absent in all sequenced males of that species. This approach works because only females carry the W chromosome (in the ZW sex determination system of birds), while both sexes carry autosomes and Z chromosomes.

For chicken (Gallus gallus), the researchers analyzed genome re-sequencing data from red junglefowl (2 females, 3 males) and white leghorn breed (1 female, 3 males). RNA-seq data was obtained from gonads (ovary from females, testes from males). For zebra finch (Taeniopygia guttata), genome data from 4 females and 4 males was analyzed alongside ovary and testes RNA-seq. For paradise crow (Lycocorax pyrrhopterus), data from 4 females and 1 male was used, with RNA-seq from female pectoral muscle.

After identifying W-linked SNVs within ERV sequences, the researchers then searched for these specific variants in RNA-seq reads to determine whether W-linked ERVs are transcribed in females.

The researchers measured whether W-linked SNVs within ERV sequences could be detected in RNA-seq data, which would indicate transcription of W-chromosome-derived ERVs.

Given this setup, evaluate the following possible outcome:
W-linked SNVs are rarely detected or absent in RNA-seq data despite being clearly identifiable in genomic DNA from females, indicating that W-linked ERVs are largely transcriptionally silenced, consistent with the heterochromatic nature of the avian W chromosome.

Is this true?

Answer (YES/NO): NO